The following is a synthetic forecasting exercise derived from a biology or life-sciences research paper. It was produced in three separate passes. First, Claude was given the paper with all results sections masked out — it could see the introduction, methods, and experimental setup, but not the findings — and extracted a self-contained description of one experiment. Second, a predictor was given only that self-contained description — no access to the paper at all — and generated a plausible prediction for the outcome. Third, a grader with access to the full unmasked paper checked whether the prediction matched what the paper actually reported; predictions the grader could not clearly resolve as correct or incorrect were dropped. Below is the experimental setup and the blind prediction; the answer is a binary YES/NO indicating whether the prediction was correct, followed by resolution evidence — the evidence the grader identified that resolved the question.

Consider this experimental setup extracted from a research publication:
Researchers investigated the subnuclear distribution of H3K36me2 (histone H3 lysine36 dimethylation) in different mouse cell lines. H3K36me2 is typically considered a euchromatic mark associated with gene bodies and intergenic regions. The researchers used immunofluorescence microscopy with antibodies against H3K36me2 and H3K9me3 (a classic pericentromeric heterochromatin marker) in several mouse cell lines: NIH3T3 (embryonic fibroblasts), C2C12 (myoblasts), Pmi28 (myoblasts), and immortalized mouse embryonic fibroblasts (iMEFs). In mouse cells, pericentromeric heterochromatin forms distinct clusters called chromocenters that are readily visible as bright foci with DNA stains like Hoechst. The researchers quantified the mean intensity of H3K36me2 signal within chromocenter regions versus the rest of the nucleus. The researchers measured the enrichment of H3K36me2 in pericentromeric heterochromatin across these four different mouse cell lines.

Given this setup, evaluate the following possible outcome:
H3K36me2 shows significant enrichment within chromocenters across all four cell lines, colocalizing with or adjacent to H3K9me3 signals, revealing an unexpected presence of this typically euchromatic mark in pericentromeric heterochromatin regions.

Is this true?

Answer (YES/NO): NO